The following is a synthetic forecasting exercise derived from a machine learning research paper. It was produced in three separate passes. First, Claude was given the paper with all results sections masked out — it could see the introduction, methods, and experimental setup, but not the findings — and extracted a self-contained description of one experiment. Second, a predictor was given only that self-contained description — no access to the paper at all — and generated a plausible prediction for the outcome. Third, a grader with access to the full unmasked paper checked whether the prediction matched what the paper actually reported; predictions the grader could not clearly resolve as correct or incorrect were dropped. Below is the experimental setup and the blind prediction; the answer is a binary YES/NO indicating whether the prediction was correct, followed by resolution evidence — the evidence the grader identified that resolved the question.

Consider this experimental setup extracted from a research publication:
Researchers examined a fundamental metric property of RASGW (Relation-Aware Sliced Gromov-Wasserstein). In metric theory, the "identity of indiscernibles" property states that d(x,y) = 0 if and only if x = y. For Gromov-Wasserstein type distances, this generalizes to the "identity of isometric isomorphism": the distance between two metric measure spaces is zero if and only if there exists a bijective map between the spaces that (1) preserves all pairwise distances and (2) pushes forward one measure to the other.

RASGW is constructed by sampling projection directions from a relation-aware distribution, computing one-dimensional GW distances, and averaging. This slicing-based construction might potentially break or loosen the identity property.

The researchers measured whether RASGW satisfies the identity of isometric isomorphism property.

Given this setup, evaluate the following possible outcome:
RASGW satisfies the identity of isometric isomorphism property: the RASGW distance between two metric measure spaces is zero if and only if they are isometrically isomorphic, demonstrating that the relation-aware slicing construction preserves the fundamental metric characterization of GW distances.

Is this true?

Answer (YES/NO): YES